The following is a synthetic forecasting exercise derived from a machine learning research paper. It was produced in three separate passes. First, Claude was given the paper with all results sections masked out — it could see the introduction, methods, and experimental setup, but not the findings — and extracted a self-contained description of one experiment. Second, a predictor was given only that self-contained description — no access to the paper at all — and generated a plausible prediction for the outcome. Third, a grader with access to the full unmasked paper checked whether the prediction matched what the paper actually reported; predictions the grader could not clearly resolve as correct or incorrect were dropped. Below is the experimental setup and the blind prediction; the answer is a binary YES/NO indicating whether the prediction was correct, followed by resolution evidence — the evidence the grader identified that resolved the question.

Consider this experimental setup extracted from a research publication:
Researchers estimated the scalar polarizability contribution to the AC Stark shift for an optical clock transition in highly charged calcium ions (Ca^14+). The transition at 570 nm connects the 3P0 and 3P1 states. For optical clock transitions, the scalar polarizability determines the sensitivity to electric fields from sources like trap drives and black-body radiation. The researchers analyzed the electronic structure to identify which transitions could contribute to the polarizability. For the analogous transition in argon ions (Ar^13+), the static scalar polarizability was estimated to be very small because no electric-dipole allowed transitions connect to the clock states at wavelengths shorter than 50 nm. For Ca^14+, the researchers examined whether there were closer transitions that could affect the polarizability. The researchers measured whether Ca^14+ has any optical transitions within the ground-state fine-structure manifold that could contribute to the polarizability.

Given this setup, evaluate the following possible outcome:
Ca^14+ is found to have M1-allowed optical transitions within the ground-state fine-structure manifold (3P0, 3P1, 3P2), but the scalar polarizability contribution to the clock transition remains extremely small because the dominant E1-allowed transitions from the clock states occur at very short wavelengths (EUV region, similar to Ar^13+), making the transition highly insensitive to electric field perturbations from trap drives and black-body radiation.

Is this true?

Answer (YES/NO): NO